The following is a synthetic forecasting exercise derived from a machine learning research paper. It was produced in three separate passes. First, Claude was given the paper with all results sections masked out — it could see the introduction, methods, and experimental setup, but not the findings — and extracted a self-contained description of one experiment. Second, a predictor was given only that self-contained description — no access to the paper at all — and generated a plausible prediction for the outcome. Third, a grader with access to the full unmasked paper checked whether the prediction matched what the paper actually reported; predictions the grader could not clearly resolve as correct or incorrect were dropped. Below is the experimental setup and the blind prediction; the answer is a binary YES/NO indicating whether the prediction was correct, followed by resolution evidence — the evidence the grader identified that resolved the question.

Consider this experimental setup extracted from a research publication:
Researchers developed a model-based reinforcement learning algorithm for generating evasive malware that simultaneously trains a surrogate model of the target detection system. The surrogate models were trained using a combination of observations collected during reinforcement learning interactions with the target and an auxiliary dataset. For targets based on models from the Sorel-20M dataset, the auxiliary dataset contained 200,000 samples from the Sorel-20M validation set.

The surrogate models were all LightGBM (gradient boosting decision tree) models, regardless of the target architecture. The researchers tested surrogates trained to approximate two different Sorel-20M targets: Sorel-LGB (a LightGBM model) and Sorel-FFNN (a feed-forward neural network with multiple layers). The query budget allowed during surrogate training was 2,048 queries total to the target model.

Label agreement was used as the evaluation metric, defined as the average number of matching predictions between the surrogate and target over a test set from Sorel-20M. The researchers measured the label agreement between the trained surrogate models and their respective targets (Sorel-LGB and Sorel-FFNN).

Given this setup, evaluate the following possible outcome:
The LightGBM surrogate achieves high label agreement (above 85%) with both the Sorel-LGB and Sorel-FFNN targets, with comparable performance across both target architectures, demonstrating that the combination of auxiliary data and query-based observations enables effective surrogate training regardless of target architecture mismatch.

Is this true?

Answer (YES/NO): YES